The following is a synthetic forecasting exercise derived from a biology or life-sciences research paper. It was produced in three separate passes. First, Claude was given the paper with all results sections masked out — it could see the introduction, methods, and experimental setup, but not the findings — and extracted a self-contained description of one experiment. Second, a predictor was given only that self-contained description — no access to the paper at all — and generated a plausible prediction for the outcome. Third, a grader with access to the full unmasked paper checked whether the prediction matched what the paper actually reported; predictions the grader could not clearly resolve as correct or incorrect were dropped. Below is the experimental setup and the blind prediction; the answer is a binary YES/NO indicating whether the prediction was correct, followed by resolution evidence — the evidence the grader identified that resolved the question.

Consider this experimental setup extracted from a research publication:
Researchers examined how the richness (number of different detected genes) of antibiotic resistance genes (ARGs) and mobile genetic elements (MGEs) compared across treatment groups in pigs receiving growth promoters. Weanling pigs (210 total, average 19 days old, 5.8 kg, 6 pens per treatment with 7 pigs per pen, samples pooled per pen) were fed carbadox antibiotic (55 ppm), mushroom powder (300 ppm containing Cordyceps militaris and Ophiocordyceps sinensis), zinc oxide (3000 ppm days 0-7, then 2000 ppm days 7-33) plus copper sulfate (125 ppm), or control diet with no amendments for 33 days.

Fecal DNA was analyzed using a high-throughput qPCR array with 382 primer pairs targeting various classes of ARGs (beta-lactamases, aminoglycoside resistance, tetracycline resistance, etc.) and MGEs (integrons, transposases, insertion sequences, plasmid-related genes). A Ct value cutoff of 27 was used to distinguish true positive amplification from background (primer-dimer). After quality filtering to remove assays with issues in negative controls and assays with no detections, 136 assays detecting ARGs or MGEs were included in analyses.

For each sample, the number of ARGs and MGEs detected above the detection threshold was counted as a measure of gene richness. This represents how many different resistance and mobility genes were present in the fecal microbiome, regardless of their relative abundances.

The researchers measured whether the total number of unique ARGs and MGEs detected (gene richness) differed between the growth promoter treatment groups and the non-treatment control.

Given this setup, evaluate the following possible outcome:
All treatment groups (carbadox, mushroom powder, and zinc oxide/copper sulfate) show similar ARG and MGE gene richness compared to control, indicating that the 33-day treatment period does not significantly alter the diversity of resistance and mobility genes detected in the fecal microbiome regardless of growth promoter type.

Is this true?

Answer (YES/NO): YES